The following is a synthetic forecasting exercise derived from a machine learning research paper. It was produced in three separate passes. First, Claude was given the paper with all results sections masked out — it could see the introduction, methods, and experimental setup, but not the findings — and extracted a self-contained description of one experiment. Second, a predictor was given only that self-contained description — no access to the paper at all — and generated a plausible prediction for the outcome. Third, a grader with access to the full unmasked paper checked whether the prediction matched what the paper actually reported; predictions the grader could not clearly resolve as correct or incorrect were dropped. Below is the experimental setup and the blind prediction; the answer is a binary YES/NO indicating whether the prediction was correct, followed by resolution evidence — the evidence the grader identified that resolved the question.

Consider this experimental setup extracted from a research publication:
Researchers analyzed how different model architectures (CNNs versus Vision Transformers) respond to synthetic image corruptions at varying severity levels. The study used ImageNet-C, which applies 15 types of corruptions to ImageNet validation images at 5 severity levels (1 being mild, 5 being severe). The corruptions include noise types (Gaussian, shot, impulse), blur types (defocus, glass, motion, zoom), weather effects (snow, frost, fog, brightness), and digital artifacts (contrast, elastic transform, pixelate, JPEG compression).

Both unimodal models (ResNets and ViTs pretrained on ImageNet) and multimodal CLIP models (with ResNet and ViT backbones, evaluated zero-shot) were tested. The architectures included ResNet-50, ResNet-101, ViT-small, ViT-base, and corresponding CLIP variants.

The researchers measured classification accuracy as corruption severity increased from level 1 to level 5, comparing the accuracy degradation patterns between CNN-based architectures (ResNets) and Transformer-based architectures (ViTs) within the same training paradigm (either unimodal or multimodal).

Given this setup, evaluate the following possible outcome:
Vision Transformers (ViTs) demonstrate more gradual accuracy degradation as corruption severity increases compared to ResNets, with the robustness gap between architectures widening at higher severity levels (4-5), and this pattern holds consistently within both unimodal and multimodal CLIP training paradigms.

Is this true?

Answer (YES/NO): NO